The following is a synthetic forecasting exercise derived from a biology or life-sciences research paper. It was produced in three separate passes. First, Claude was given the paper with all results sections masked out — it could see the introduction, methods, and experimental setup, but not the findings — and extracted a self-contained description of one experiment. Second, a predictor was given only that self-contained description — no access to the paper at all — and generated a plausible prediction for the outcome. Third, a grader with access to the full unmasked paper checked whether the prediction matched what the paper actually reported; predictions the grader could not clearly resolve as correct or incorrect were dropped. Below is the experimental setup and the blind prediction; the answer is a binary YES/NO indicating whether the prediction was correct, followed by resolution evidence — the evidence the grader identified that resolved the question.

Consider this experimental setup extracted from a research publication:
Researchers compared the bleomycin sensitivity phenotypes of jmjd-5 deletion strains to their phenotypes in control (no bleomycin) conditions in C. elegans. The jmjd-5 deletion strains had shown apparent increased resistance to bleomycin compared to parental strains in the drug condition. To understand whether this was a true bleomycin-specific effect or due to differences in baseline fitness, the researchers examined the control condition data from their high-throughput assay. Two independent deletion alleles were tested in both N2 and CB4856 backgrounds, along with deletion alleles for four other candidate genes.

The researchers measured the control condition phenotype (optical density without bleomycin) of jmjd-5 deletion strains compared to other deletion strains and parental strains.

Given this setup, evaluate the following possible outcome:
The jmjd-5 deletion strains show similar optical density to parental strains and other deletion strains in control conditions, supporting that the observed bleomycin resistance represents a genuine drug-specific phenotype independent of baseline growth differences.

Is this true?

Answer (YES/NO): NO